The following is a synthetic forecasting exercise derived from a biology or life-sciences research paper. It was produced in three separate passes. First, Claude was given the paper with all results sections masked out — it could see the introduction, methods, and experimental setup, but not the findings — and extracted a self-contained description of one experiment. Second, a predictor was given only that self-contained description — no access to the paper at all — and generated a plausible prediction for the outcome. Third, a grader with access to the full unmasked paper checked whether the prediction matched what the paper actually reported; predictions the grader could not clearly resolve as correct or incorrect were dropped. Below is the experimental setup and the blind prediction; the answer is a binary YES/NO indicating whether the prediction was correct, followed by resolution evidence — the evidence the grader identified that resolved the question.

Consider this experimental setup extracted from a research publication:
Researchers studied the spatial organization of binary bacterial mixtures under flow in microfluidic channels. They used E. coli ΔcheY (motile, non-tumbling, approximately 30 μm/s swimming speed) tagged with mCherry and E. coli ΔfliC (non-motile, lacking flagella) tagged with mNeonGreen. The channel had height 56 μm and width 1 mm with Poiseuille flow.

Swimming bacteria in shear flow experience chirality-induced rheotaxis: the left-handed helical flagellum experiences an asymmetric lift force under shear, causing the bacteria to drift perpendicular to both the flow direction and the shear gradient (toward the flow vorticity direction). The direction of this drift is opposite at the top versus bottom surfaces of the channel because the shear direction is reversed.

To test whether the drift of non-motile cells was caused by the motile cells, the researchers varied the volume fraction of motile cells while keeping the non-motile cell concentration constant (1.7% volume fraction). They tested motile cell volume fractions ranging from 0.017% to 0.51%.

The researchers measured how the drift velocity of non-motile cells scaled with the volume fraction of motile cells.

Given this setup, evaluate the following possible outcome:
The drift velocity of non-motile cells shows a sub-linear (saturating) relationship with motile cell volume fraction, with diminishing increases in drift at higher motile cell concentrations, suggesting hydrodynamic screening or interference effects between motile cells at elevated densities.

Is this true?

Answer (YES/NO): NO